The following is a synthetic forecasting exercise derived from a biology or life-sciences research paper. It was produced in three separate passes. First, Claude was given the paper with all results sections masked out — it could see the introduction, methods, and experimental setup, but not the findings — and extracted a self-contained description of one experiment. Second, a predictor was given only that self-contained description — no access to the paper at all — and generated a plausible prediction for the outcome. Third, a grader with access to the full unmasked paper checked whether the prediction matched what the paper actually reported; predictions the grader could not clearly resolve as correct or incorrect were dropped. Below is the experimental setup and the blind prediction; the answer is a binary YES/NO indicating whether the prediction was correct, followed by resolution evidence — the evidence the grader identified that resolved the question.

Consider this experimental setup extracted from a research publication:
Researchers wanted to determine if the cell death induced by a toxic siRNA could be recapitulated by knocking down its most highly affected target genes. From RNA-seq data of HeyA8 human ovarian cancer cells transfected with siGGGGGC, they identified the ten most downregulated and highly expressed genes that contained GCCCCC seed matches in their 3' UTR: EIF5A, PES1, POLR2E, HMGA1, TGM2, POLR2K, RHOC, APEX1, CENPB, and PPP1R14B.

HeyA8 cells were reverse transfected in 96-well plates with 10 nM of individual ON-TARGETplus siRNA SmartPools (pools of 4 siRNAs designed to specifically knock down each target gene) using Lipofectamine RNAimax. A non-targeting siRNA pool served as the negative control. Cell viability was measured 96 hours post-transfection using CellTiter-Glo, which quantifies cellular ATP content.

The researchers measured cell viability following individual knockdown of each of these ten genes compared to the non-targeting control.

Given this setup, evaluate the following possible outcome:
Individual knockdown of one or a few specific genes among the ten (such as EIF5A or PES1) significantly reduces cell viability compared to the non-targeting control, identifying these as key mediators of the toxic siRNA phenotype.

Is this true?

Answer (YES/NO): NO